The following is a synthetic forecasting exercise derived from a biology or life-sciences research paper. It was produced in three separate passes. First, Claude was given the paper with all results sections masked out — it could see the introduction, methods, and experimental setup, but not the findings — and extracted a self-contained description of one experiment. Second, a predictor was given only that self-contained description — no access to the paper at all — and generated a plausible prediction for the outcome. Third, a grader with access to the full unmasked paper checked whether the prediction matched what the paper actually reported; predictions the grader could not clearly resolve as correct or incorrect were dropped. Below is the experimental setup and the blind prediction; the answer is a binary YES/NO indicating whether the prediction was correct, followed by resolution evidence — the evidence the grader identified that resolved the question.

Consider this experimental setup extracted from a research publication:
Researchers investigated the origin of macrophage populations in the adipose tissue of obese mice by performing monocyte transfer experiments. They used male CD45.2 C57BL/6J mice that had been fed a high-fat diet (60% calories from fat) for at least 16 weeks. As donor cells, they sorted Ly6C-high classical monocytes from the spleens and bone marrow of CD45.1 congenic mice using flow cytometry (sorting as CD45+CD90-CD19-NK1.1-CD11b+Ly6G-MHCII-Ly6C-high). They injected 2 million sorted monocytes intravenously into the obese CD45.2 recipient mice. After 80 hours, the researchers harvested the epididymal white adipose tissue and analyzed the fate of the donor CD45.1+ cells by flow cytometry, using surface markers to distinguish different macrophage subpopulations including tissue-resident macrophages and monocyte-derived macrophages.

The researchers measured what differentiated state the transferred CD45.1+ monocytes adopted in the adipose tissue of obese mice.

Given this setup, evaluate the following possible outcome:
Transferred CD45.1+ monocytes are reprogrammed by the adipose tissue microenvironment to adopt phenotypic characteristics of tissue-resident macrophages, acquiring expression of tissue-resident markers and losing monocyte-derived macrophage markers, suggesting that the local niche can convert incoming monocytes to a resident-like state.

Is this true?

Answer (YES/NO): NO